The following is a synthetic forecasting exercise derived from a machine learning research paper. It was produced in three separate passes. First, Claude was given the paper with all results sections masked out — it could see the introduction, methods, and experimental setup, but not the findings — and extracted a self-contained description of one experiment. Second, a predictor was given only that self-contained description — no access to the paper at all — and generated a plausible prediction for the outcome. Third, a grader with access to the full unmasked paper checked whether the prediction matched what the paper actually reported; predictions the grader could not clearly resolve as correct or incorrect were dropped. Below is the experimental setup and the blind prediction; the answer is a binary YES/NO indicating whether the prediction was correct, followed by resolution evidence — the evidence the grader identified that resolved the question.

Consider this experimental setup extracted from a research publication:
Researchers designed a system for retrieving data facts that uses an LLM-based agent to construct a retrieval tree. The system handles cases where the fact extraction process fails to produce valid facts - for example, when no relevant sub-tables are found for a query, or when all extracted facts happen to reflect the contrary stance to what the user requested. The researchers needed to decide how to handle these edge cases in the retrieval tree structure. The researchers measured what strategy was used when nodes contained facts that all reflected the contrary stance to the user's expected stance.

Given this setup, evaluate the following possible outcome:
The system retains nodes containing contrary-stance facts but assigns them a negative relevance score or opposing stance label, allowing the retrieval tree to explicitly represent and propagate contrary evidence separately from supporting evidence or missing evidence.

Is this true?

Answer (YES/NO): NO